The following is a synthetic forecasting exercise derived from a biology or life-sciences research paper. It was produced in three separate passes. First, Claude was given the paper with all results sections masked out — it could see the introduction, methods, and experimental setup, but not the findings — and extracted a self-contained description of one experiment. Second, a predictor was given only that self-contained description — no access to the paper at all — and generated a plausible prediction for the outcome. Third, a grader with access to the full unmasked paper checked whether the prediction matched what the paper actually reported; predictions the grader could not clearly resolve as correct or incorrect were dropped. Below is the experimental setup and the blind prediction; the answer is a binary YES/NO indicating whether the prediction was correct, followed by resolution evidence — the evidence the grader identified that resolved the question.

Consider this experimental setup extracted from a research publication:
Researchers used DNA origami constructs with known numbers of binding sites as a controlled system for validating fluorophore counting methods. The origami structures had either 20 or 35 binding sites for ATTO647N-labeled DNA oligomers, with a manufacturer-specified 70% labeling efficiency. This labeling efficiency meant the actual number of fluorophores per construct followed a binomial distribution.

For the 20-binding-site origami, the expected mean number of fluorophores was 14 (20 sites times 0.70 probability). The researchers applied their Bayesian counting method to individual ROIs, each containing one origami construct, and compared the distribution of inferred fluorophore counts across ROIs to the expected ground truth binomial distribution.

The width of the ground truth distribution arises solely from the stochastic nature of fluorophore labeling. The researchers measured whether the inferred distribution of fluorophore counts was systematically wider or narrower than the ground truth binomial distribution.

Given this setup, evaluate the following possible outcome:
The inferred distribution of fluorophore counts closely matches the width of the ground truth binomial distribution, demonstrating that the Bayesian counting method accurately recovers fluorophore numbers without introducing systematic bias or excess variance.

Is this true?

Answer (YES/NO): NO